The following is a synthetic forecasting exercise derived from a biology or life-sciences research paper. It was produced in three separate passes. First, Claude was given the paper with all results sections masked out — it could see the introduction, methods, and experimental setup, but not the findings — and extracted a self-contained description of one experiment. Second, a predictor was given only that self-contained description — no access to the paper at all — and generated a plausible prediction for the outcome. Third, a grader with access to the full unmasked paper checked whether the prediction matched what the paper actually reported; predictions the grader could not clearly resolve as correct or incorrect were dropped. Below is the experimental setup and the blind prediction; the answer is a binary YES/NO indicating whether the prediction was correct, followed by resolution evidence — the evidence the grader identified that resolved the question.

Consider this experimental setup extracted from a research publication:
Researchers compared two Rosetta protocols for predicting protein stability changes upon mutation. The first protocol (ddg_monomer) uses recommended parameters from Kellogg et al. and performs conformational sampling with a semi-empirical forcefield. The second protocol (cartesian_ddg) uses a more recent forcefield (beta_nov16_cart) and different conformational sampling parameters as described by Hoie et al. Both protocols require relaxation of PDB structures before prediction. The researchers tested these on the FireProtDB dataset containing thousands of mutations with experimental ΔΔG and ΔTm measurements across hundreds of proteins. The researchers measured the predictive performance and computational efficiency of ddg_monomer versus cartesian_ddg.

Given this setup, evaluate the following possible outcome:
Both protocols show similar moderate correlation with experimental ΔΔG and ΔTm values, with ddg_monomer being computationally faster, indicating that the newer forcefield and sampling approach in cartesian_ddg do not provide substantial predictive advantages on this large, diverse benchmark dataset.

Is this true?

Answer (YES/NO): NO